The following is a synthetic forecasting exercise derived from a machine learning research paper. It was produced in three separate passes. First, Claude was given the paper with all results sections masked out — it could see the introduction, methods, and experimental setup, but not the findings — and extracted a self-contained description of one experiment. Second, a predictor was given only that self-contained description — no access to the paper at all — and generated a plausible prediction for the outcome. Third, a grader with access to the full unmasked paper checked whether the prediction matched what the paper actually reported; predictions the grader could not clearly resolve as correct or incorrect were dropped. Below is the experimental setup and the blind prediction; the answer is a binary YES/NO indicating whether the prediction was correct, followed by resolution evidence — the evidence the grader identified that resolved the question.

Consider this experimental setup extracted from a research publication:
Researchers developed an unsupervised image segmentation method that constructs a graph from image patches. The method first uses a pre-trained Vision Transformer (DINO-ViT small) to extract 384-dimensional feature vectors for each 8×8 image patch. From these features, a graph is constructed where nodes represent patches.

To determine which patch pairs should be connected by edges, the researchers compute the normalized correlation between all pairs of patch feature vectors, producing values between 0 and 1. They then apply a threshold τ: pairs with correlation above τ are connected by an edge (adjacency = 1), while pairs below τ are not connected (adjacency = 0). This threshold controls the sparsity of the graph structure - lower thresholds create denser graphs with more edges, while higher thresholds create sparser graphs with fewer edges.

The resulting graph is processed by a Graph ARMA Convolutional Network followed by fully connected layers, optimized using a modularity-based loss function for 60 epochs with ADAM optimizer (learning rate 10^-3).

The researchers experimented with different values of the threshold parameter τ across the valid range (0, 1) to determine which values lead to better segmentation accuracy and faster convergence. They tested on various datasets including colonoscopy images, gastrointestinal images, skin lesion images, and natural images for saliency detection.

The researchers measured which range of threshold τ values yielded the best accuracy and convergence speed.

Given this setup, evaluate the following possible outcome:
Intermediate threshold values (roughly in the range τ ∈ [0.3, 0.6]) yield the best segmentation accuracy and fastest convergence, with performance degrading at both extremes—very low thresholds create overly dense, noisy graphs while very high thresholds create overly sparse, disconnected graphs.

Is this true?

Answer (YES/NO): NO